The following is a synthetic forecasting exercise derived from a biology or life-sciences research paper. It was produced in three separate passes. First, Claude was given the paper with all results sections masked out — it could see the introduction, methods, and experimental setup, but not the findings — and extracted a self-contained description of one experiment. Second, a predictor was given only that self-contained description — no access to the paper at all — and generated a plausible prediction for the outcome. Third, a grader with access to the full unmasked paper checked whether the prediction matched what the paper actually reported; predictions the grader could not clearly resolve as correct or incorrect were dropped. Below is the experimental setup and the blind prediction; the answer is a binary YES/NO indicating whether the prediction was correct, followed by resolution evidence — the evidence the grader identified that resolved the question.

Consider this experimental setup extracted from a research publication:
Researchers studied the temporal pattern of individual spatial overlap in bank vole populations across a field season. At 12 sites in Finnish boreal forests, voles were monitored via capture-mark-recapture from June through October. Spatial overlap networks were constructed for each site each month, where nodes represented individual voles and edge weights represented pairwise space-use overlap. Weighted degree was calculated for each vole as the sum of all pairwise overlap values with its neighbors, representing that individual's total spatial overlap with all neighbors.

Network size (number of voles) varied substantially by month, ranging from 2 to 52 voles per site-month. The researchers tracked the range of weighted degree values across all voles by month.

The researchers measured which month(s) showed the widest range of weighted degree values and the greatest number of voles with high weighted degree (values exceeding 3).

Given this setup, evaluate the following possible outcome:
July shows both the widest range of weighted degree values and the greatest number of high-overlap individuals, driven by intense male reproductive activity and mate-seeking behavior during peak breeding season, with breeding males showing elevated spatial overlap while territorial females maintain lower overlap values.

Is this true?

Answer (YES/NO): NO